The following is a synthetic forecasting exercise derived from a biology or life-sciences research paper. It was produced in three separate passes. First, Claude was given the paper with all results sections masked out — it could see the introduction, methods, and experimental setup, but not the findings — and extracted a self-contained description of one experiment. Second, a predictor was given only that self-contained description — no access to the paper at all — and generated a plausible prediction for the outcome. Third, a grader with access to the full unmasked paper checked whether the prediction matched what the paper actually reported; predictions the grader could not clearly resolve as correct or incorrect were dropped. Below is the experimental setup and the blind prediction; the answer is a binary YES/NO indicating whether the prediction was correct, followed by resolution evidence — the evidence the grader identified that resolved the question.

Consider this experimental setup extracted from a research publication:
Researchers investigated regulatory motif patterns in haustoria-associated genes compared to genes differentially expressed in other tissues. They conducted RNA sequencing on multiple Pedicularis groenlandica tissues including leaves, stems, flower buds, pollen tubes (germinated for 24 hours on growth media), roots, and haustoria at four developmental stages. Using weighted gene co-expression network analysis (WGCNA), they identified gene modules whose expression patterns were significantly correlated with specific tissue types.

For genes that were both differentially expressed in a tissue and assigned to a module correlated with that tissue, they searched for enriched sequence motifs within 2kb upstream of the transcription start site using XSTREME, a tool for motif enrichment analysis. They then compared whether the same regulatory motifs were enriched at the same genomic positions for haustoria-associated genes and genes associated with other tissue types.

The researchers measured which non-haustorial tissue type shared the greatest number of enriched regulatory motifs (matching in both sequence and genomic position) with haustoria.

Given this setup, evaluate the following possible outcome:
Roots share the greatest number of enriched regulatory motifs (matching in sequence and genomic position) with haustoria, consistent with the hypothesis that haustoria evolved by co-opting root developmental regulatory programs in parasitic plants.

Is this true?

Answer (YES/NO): NO